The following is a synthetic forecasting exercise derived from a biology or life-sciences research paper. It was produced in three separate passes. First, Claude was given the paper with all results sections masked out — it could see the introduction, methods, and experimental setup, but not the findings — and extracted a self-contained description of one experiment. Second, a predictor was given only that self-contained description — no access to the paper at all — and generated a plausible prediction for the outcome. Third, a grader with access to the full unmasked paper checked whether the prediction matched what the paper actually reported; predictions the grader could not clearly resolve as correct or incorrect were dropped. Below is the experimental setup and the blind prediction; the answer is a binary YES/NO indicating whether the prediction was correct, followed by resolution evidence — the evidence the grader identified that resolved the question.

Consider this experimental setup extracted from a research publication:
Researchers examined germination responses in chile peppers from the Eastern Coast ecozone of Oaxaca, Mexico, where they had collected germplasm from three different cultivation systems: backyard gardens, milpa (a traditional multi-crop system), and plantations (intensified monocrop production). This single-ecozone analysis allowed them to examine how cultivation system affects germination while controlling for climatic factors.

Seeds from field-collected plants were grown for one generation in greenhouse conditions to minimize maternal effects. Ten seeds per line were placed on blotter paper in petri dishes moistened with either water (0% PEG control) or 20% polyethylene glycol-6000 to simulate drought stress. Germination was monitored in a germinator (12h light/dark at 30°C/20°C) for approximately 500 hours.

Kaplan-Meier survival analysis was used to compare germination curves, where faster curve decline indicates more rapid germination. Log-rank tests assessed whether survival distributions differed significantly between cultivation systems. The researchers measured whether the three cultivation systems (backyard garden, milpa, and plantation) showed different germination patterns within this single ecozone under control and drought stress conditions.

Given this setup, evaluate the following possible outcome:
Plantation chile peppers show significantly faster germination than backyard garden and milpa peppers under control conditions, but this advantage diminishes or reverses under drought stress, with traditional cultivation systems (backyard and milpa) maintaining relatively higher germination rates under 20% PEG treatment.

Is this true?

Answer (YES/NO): NO